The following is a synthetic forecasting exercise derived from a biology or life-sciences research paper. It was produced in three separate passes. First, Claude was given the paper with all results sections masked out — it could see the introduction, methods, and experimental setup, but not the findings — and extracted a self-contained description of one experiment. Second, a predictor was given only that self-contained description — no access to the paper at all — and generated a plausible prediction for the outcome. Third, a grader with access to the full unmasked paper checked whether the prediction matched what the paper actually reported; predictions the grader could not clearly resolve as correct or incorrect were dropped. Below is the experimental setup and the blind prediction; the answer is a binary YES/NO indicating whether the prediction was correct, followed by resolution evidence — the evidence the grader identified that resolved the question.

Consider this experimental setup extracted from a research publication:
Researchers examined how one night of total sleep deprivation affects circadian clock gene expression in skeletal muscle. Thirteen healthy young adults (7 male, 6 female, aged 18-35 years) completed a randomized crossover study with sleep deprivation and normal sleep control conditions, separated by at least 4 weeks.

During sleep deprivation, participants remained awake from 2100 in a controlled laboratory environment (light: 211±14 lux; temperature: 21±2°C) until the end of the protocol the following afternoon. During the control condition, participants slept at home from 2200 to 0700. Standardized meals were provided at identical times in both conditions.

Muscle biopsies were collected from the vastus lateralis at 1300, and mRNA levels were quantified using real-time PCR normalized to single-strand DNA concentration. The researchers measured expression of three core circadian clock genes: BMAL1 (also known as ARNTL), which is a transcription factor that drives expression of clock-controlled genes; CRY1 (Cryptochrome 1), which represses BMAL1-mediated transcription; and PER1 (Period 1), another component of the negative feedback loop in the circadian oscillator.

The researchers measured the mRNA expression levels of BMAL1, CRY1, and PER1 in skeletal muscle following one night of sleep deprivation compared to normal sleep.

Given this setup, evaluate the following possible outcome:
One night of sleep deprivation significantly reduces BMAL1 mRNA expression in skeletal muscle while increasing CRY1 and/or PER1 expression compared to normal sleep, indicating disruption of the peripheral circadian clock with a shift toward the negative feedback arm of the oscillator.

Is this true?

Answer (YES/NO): NO